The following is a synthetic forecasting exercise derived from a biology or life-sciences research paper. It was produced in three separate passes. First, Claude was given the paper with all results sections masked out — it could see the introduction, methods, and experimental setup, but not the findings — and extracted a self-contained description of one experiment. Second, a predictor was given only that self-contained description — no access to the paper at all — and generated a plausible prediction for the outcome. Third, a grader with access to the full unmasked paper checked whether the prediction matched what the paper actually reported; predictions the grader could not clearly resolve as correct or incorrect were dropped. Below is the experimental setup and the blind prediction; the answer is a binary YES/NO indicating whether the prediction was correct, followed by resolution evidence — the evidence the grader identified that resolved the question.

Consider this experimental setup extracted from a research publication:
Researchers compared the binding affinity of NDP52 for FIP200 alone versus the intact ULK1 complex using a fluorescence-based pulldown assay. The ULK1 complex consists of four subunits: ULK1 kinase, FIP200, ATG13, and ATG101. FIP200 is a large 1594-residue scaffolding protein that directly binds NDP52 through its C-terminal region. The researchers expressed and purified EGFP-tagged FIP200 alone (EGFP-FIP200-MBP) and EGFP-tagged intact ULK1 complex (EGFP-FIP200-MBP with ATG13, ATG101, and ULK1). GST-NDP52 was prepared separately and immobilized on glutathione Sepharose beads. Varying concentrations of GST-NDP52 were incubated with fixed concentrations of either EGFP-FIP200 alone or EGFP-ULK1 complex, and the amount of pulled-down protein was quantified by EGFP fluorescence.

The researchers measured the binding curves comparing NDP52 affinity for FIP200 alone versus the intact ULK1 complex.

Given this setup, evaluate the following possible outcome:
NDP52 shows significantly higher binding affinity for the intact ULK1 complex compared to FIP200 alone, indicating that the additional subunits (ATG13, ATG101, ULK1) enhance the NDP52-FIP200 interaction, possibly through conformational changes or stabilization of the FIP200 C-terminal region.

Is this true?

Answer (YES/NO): NO